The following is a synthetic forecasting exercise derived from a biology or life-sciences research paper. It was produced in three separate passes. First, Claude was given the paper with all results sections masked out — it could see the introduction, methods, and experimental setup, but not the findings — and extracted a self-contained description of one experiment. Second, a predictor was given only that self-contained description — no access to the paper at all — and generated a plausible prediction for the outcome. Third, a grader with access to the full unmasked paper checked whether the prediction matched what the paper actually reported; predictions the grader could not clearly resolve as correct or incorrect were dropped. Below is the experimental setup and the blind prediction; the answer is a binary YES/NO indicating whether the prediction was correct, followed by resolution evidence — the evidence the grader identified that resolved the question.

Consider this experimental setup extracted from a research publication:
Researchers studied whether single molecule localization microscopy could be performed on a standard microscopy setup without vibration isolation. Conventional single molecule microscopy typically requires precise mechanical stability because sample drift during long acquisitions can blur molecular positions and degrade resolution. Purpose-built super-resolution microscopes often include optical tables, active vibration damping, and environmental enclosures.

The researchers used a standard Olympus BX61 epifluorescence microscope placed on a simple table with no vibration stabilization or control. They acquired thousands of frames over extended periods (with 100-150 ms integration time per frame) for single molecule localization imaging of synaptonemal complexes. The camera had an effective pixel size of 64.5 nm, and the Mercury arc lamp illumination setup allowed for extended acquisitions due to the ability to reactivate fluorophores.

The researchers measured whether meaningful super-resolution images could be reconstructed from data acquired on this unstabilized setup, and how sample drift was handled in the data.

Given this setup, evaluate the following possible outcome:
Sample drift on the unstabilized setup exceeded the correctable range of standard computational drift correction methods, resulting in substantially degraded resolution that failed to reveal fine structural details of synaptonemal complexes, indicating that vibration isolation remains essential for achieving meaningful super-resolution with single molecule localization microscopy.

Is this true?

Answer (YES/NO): NO